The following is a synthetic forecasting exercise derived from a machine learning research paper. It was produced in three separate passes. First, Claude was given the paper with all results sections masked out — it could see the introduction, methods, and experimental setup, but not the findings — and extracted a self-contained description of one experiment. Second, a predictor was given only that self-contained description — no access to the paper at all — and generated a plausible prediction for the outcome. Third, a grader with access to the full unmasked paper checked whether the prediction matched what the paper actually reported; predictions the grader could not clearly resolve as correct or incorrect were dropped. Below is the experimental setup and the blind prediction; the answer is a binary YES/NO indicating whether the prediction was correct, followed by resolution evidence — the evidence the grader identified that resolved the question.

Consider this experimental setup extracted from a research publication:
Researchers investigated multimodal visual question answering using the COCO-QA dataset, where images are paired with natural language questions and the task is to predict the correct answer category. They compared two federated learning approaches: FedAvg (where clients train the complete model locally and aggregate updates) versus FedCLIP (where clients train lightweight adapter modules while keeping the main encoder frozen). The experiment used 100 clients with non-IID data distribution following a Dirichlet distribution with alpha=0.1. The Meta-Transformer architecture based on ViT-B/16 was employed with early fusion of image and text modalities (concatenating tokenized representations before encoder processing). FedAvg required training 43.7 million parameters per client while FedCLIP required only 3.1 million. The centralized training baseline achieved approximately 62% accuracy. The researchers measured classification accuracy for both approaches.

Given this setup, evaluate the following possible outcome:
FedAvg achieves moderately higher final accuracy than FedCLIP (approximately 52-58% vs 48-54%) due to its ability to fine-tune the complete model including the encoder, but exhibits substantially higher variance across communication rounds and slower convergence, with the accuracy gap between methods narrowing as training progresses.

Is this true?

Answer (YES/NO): NO